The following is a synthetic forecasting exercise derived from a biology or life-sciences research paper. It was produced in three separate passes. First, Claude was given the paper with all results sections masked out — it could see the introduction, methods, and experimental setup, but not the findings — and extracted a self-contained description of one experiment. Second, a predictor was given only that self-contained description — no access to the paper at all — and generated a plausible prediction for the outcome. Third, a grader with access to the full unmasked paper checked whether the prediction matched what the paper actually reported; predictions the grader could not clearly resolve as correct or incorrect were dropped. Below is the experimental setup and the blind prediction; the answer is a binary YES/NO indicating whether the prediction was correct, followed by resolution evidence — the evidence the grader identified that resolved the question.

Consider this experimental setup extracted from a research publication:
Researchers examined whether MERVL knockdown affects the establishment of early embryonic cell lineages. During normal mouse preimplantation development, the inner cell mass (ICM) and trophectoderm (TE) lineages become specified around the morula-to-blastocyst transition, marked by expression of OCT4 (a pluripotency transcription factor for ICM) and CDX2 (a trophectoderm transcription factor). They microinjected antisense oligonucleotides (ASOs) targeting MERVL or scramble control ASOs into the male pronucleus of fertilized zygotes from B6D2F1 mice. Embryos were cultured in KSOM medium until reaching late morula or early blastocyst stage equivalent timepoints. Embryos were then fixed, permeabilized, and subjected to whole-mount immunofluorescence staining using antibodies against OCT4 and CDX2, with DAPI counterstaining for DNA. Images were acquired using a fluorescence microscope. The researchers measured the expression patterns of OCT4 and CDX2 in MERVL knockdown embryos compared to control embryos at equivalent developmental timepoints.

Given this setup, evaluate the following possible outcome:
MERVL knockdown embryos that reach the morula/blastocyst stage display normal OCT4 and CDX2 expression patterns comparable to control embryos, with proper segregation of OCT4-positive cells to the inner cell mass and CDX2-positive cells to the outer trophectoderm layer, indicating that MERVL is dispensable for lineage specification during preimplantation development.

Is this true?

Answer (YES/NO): NO